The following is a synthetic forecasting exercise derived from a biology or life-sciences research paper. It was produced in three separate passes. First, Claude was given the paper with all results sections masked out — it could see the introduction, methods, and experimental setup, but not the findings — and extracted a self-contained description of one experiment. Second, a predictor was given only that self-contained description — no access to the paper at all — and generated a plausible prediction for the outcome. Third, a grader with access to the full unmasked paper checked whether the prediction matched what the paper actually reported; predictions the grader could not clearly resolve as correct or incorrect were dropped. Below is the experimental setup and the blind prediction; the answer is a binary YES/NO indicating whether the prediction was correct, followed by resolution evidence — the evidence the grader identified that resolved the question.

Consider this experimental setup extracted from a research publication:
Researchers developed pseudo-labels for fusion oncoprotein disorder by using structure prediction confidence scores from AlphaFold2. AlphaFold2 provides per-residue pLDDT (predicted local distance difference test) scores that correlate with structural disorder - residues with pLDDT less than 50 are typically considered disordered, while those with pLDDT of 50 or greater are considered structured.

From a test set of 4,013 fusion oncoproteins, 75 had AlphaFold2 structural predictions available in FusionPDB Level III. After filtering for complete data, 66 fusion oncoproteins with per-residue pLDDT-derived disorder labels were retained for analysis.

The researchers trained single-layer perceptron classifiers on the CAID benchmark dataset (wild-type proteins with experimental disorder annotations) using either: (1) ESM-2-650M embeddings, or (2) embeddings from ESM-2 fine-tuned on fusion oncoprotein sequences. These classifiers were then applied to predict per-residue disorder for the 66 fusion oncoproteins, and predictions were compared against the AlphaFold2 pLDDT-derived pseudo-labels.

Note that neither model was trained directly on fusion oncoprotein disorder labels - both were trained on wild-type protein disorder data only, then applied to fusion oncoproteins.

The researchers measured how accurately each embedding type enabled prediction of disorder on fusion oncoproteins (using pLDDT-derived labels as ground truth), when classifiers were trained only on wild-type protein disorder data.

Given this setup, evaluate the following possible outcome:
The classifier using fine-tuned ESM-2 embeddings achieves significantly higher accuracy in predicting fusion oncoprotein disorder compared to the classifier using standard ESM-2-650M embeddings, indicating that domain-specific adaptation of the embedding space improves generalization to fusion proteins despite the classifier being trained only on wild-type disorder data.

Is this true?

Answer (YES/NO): YES